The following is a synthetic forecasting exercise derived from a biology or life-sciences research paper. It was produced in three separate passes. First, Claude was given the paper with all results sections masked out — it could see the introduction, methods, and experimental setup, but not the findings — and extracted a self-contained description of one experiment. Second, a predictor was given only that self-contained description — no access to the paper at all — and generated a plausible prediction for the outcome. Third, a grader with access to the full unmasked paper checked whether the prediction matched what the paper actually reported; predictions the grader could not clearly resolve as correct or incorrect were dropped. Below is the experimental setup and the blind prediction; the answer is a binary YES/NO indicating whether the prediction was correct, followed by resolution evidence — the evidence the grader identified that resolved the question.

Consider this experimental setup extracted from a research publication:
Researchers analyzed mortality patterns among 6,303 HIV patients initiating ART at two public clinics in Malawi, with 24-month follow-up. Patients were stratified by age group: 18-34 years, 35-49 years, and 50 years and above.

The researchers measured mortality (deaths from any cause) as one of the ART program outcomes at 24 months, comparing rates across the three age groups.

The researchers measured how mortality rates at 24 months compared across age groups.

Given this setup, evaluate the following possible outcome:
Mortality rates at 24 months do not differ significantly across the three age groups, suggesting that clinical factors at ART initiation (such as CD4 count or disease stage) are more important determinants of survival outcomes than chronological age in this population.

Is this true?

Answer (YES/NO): NO